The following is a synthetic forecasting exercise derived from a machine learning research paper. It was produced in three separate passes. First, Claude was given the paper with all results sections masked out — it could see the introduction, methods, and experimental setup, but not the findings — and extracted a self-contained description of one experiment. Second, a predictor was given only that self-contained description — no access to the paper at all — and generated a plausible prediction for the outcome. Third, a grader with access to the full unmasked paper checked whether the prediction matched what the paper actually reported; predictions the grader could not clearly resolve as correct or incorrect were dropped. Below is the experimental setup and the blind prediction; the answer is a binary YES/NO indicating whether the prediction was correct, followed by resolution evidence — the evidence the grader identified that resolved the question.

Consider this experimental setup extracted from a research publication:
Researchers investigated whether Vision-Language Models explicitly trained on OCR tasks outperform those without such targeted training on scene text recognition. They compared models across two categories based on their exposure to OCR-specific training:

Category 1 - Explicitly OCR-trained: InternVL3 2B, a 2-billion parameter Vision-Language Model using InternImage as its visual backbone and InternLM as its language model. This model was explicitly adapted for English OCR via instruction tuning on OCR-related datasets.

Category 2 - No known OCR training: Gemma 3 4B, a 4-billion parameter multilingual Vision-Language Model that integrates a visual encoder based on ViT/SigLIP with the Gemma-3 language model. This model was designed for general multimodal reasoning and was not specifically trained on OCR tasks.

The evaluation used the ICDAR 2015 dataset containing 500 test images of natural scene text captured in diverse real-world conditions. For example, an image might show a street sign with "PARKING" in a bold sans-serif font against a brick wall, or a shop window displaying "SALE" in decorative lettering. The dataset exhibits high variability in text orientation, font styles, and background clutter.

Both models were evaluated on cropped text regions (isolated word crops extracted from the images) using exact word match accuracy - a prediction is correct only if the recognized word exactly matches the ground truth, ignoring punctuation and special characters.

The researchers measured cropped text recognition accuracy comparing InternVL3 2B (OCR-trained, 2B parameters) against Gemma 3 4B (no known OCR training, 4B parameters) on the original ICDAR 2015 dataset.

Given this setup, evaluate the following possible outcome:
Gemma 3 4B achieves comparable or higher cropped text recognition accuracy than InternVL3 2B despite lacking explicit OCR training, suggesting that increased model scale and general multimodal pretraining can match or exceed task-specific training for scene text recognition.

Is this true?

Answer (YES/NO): NO